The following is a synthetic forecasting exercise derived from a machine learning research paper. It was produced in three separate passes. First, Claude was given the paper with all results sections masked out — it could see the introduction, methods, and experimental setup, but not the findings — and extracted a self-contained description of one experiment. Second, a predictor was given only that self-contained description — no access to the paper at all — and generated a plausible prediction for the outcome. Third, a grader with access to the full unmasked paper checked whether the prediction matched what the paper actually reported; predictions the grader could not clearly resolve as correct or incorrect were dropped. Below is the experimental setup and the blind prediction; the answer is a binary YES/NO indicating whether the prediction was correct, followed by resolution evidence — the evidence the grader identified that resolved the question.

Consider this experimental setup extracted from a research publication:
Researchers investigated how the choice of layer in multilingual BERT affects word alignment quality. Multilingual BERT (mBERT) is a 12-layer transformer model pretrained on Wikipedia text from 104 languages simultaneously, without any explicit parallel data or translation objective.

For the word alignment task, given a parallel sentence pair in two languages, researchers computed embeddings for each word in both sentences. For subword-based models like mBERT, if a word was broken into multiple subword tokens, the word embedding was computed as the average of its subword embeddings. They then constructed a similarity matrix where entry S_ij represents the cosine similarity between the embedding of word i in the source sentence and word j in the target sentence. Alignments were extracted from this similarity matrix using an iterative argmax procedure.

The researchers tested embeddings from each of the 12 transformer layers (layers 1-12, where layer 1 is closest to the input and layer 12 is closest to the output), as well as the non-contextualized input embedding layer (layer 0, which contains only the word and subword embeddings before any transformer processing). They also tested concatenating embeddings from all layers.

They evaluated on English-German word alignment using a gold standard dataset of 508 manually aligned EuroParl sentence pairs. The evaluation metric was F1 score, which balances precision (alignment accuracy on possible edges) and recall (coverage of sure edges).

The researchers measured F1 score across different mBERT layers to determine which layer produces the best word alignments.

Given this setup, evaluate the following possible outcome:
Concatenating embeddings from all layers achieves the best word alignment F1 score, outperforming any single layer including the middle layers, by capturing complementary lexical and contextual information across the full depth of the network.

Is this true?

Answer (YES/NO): NO